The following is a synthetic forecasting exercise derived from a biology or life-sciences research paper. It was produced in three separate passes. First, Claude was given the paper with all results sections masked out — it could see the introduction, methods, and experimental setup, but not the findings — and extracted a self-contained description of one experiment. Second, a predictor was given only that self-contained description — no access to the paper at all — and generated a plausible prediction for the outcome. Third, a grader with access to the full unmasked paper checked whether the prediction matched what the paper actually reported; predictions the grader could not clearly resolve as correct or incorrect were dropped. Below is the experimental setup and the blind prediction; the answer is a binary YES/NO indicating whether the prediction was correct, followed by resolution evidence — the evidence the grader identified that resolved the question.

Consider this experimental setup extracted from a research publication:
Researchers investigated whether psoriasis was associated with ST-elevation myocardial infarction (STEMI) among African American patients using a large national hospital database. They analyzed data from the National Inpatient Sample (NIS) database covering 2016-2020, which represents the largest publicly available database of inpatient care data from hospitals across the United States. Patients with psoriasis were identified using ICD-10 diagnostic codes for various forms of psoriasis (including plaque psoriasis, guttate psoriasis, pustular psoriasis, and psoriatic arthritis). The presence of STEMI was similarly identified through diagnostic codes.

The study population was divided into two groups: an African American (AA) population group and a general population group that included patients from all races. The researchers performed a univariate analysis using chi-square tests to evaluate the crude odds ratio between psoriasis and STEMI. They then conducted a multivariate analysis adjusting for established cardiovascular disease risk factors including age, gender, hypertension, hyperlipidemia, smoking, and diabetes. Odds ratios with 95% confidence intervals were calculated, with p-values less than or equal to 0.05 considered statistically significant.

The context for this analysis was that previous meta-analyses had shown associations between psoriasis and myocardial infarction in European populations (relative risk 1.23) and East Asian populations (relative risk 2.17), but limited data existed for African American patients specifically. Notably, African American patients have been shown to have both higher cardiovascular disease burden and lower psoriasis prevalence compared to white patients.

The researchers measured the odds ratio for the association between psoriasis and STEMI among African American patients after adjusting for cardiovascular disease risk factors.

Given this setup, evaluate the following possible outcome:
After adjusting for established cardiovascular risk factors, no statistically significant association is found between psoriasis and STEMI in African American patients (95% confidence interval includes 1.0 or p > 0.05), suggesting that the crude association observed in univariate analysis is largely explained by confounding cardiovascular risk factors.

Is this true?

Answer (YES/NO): NO